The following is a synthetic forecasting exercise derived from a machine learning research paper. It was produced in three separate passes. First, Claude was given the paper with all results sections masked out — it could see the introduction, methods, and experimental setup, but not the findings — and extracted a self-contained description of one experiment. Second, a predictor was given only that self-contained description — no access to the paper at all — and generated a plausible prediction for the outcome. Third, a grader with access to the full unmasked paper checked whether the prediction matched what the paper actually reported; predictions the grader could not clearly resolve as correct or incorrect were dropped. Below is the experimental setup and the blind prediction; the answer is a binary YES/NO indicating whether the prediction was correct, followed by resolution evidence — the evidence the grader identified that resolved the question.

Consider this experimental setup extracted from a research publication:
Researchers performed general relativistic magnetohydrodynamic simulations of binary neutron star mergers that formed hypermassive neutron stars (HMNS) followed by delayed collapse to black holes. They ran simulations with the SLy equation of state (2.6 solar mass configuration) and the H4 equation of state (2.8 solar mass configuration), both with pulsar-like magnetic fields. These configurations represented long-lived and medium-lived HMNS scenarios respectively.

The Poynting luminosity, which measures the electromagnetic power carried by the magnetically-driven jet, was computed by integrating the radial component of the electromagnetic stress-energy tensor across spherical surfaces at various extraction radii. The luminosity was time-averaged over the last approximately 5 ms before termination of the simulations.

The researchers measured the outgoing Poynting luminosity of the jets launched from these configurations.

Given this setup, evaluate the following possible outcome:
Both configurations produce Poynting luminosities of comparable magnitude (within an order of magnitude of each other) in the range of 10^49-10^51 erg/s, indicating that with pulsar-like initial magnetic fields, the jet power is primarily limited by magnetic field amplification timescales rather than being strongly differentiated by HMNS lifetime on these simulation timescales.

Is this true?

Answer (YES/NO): NO